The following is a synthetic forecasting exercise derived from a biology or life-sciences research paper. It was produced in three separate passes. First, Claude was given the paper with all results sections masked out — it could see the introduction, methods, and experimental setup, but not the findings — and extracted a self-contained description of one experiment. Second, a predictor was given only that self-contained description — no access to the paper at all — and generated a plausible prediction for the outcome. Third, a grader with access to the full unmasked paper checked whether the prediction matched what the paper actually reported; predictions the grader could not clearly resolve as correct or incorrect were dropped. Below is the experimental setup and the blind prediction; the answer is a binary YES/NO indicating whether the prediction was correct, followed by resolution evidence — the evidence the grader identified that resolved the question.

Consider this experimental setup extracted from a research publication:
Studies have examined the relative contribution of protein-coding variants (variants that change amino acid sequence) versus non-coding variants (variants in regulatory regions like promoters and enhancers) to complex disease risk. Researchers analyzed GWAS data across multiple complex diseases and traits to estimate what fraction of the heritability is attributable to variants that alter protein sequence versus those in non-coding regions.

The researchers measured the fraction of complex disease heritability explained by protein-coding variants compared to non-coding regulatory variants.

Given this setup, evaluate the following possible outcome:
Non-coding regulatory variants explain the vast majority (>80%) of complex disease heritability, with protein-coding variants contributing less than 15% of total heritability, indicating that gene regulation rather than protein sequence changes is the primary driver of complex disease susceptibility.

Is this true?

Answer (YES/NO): YES